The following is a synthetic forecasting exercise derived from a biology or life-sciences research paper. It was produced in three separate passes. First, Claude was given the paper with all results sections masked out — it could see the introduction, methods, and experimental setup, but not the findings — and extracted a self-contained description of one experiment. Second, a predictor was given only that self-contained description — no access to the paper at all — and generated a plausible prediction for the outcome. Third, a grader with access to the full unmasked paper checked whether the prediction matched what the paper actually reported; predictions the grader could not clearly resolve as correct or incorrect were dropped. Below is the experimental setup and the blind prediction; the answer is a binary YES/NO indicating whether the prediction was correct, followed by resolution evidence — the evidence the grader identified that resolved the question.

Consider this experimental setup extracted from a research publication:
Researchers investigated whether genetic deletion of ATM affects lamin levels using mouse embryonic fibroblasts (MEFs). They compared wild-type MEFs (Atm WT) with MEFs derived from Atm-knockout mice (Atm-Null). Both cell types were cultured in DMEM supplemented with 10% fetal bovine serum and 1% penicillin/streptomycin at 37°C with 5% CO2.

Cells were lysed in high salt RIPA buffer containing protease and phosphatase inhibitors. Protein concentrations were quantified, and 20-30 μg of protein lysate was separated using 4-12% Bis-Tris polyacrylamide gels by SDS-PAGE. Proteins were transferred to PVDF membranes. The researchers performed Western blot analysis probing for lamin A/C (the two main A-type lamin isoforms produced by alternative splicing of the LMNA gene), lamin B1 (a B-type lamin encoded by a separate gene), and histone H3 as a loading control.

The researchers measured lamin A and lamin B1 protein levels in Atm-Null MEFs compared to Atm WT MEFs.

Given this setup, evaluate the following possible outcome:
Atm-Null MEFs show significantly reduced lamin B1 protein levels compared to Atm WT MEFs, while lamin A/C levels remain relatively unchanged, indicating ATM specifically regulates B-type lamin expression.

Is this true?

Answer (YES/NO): NO